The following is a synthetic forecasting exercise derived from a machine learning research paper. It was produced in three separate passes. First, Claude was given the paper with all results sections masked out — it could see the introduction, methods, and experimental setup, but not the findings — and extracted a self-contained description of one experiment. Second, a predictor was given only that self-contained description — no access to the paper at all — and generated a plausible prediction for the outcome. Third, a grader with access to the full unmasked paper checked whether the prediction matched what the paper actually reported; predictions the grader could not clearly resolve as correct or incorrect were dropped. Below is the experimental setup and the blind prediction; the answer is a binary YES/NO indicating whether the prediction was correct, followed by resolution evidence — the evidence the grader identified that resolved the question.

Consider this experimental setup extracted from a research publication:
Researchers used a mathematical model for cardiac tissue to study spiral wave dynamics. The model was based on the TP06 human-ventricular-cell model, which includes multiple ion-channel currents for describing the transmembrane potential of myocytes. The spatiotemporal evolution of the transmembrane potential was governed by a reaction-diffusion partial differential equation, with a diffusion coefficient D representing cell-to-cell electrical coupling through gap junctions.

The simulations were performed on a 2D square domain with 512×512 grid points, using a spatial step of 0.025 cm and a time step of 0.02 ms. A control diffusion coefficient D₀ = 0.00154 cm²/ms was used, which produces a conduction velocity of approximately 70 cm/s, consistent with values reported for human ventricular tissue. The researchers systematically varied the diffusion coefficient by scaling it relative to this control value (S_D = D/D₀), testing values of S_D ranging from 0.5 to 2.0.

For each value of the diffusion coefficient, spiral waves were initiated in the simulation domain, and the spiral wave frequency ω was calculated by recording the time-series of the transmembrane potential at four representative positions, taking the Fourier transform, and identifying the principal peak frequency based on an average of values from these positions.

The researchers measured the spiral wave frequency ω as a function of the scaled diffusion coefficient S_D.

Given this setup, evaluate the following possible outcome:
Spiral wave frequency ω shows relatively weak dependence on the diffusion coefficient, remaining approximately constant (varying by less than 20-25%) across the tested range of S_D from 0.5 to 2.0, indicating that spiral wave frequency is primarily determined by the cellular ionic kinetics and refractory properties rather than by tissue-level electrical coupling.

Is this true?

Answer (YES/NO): YES